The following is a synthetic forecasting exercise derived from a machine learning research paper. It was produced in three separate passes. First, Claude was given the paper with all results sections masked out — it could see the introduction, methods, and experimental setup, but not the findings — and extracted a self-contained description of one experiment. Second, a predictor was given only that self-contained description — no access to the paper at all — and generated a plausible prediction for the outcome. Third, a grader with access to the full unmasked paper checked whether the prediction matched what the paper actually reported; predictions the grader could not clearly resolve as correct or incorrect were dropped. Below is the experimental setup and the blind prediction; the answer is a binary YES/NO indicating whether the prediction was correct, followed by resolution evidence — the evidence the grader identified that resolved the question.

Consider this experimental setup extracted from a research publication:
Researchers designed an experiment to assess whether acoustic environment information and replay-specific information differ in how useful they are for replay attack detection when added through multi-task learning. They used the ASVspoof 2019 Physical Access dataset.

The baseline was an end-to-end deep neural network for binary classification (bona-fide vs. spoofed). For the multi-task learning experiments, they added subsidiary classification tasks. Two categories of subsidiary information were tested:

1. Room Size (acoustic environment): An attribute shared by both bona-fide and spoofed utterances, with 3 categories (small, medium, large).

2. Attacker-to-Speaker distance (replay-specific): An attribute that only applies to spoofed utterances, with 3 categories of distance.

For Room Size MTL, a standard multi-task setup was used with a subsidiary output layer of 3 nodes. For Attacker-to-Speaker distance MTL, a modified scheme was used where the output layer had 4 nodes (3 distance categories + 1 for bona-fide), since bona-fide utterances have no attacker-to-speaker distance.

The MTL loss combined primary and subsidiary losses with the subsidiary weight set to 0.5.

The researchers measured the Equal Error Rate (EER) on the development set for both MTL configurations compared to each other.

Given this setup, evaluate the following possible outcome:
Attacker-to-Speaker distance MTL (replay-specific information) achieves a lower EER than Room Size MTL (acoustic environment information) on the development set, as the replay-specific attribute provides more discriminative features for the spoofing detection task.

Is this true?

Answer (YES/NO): YES